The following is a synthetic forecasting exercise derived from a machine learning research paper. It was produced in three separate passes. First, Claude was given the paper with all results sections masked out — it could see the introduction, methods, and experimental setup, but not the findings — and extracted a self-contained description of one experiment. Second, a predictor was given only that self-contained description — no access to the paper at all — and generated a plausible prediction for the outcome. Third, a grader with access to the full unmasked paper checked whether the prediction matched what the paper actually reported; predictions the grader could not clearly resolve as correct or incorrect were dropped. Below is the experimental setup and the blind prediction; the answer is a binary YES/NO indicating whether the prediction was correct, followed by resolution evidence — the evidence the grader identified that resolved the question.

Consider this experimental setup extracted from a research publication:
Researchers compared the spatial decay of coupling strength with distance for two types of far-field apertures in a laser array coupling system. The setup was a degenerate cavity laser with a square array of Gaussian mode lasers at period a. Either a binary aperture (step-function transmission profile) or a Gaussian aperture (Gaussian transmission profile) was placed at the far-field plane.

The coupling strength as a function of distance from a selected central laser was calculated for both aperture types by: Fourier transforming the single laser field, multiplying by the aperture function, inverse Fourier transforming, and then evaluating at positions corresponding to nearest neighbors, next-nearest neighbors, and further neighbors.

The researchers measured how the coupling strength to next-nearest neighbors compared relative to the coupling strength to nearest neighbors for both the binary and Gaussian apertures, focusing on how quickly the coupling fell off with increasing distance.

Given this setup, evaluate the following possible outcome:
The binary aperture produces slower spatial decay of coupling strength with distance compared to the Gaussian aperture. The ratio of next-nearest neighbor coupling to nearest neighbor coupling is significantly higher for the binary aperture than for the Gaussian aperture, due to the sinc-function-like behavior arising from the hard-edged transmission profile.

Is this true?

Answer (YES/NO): YES